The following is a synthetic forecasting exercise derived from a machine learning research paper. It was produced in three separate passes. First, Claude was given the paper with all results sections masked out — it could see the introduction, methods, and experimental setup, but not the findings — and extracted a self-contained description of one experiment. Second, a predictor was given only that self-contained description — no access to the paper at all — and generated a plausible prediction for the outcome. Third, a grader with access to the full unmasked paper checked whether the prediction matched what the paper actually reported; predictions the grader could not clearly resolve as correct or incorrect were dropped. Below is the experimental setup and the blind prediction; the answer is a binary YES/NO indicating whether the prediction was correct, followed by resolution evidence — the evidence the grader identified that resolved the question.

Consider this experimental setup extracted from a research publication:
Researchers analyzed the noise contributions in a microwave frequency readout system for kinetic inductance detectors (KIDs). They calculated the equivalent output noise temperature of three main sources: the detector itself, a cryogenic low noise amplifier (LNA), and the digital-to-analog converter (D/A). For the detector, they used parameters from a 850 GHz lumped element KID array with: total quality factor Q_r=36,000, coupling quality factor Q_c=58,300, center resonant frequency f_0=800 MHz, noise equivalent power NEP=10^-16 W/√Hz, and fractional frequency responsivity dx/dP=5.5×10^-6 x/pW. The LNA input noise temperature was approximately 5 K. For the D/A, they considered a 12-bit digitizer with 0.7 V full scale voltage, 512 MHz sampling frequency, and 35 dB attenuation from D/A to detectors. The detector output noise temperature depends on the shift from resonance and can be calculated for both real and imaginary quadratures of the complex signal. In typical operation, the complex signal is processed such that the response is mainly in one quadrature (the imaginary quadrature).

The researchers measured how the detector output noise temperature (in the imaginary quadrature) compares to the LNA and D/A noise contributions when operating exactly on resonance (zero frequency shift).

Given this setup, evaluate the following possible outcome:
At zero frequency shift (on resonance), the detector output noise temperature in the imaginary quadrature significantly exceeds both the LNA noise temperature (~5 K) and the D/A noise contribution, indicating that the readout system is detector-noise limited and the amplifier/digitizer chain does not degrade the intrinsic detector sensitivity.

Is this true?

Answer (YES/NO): YES